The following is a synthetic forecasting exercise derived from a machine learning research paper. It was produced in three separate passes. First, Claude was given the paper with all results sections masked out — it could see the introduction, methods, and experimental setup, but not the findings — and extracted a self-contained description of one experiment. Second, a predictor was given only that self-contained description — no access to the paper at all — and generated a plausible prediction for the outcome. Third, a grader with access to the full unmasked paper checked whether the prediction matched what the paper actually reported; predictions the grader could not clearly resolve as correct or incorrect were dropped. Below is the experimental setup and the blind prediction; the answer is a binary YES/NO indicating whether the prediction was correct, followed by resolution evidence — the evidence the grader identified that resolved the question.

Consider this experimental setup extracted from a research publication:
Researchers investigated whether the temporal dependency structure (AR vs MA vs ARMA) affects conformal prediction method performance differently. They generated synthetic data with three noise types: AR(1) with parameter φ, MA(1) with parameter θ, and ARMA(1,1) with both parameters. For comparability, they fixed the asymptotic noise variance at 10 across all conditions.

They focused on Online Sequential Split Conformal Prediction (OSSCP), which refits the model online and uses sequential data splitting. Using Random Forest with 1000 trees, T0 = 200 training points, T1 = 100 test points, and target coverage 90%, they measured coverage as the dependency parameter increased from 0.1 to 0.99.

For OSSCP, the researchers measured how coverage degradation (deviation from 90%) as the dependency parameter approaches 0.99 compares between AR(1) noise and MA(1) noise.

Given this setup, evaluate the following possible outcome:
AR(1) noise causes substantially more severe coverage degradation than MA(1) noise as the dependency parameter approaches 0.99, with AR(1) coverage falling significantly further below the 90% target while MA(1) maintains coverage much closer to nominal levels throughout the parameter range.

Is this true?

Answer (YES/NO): YES